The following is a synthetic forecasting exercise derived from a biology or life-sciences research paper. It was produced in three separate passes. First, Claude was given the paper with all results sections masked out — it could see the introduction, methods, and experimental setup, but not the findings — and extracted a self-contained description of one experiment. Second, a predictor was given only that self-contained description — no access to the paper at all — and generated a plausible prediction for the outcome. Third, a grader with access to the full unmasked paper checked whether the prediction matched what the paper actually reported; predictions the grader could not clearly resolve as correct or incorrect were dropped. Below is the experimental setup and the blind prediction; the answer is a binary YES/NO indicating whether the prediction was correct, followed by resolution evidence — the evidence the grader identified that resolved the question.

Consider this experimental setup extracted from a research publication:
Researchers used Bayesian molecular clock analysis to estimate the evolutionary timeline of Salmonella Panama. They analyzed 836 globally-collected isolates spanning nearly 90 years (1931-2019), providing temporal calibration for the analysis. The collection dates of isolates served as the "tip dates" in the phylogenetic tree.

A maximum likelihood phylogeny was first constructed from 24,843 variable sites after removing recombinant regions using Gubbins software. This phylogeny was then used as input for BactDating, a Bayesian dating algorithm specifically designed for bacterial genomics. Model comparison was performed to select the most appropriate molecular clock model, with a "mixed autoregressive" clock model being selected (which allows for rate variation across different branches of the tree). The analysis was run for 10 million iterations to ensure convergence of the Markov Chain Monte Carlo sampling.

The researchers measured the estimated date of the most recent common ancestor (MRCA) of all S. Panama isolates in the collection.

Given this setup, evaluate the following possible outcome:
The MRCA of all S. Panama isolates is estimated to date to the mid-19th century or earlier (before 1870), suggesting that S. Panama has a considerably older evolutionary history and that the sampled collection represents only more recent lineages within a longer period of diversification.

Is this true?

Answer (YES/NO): NO